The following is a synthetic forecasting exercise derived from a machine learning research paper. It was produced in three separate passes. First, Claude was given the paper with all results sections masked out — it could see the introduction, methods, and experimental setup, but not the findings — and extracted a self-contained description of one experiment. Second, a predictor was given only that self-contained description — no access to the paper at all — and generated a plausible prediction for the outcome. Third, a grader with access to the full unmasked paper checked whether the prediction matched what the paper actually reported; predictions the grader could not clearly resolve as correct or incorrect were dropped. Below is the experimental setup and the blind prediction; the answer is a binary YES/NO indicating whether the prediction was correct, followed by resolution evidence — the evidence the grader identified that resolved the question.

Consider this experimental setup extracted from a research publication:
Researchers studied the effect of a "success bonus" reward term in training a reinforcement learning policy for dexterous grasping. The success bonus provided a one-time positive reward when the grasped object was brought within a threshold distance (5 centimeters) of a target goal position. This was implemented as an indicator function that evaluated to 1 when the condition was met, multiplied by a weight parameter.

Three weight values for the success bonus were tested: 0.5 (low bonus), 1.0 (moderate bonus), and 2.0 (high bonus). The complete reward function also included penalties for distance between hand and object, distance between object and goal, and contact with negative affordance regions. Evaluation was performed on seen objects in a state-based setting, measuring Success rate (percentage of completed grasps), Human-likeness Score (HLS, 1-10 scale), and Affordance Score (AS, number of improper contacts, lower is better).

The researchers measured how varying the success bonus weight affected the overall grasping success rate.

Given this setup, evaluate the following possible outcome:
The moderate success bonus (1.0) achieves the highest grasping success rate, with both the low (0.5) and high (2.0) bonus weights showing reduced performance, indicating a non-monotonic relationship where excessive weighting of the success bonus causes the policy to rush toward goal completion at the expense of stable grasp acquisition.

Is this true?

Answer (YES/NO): YES